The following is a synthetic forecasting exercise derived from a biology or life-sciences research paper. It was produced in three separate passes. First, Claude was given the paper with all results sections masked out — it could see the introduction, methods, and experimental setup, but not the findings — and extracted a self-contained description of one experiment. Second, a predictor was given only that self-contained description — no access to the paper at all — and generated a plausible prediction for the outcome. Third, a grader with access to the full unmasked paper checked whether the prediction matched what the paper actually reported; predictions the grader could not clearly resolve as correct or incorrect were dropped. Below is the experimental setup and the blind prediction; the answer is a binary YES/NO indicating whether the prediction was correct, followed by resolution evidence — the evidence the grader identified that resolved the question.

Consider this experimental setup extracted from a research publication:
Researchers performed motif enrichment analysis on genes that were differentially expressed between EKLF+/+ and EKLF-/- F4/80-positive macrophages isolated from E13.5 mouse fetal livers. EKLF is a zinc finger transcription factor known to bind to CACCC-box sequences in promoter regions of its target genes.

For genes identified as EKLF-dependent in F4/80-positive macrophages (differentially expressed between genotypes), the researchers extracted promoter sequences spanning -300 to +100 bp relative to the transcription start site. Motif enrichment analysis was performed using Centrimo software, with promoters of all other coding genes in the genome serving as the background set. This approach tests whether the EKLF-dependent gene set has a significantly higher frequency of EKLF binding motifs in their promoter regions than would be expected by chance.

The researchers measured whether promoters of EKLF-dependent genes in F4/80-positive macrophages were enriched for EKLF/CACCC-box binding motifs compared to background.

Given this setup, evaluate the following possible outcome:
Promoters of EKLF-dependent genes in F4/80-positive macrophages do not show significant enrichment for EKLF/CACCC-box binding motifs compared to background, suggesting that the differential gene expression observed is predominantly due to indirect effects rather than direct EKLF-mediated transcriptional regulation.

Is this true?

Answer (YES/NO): NO